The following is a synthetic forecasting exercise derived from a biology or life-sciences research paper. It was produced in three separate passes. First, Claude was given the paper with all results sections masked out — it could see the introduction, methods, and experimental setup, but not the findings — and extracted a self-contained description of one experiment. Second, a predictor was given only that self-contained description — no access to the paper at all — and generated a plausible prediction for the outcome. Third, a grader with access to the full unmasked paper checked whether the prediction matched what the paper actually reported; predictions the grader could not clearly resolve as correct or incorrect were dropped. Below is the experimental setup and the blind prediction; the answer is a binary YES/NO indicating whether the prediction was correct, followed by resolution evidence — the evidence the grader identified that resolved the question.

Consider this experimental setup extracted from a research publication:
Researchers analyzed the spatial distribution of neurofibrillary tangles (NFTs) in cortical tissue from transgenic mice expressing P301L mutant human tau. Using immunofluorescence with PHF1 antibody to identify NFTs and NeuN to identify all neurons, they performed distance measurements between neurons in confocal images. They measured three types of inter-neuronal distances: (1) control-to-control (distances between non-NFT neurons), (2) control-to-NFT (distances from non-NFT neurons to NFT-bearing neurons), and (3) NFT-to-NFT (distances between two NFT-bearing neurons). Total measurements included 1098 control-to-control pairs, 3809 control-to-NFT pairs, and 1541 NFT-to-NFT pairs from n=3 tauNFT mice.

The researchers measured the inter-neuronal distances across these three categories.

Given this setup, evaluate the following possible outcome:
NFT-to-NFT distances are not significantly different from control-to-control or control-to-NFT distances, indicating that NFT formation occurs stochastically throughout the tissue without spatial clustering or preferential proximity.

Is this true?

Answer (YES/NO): NO